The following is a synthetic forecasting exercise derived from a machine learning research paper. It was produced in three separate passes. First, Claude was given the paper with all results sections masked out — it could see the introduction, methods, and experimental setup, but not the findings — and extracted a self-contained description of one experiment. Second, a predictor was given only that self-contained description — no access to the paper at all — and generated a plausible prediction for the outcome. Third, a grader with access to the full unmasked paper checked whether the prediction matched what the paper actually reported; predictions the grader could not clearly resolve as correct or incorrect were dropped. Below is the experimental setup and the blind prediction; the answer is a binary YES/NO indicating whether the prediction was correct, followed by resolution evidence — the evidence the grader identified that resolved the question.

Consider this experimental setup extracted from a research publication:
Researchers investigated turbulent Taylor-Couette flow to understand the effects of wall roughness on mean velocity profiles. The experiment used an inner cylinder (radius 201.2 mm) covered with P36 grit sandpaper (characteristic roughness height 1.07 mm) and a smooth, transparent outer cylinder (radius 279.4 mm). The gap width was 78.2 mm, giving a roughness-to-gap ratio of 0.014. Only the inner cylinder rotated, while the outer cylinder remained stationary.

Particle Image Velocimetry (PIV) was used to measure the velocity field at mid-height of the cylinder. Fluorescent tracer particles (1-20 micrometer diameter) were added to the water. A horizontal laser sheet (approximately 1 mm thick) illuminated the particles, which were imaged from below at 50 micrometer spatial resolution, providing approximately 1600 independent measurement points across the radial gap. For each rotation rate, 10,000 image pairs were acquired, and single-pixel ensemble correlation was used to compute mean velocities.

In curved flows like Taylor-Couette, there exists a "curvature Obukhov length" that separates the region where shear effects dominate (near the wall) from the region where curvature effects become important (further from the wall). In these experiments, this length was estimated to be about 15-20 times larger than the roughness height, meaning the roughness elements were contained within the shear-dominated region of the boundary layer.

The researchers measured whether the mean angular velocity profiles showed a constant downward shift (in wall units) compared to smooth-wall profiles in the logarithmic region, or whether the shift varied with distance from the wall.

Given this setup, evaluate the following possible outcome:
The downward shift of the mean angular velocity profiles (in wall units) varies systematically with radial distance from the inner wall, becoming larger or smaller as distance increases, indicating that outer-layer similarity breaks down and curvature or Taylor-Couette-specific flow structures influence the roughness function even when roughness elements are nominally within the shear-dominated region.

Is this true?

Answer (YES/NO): NO